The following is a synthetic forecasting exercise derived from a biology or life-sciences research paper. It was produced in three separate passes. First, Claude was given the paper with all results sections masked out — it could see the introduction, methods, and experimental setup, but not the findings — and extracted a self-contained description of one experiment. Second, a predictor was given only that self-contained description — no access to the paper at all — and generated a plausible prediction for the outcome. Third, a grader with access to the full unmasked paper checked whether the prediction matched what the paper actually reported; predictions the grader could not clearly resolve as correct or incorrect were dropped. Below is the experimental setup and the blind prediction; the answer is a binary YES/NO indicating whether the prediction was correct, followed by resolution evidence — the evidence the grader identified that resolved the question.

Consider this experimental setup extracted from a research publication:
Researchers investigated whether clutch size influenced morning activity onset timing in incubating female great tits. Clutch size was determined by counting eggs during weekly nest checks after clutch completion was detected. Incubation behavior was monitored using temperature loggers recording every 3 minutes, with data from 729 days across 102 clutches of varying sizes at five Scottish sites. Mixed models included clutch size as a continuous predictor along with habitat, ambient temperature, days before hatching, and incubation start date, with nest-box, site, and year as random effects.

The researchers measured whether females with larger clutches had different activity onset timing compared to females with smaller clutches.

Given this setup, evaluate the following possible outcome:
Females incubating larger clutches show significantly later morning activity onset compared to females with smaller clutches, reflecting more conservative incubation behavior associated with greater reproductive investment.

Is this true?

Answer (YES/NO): NO